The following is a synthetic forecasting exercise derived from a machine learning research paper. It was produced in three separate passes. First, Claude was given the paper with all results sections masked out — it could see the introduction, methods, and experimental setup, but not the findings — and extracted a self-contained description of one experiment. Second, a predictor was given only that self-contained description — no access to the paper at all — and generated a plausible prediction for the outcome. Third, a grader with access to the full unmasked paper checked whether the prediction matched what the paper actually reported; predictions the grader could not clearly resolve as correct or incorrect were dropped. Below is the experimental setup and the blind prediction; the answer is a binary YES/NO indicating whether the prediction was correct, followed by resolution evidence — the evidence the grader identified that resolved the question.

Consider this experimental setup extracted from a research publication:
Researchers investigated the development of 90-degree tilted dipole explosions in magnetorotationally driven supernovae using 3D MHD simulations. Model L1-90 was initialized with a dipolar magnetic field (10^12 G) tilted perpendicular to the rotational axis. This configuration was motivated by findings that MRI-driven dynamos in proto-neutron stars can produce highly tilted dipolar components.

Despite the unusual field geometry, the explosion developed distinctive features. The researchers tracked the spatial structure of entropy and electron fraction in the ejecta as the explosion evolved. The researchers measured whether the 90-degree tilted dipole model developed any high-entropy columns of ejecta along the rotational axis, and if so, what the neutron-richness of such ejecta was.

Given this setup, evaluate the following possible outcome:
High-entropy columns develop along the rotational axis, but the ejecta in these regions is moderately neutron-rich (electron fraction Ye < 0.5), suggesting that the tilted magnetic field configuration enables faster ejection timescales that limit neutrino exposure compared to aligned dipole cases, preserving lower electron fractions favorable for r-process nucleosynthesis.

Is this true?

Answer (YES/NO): NO